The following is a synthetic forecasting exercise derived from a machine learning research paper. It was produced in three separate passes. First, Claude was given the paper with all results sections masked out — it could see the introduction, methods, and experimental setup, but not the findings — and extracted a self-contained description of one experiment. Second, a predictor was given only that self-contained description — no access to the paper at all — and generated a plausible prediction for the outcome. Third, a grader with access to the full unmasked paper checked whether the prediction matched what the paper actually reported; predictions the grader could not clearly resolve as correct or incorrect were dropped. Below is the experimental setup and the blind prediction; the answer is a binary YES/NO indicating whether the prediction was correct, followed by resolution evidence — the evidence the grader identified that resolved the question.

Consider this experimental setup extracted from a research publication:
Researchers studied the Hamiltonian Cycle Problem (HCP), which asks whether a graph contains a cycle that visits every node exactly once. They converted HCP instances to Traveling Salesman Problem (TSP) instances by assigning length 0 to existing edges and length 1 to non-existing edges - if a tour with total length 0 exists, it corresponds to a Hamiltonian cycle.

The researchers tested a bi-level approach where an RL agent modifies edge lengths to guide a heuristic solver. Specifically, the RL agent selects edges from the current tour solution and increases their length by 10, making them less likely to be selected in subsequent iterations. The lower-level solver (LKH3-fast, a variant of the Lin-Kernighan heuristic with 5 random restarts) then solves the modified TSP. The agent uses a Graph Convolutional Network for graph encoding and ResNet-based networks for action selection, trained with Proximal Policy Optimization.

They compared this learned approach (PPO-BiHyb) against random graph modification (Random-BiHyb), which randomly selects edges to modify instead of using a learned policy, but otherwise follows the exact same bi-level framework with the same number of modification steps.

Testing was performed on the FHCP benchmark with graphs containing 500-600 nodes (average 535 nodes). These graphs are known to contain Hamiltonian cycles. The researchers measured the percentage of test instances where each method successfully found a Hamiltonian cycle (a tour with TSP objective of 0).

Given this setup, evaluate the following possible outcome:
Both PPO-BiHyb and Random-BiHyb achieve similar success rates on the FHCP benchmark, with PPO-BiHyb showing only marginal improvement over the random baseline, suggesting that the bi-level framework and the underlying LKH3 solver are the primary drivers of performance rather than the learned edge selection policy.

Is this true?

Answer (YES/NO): NO